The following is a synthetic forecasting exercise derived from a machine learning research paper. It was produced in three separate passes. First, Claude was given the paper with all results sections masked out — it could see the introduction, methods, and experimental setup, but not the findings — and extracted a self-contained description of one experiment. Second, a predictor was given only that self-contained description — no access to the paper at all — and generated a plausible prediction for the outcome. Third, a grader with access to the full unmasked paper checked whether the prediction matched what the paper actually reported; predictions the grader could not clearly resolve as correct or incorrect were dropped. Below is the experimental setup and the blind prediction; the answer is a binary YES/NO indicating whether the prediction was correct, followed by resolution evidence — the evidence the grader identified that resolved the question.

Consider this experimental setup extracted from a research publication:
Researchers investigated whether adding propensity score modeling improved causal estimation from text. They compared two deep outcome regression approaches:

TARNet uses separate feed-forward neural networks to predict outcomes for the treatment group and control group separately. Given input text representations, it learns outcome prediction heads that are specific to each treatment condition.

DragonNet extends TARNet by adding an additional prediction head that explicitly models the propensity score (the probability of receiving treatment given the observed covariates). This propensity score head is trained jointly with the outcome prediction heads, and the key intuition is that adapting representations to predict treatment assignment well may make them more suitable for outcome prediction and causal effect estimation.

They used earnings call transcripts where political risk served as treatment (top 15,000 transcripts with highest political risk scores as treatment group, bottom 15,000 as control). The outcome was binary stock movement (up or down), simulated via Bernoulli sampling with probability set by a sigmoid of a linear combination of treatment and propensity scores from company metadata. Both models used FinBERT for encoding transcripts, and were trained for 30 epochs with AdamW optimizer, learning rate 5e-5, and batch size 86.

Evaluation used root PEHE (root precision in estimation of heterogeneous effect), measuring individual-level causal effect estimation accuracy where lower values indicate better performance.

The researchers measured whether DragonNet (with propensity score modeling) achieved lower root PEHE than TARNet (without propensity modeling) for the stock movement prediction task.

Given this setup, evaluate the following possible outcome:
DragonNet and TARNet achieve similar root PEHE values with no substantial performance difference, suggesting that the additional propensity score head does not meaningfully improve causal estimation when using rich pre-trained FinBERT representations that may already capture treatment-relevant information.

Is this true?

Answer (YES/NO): YES